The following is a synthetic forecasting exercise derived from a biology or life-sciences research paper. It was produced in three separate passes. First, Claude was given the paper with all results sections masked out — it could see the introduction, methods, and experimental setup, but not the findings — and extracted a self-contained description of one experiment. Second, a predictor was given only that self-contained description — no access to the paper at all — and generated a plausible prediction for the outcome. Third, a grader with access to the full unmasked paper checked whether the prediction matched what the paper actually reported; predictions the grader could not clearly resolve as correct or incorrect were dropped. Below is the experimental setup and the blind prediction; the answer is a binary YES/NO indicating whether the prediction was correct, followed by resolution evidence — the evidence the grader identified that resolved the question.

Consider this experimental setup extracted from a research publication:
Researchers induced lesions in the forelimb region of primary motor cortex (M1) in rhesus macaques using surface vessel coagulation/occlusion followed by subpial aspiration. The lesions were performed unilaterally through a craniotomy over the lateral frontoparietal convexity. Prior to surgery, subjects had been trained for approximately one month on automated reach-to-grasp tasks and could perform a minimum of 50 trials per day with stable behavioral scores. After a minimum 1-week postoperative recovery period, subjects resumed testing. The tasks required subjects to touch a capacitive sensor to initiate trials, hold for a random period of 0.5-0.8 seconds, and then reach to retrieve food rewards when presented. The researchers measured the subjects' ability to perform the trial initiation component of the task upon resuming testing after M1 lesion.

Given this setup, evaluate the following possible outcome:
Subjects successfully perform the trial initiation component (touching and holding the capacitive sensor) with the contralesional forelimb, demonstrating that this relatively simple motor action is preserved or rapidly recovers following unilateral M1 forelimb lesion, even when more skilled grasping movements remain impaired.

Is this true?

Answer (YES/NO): NO